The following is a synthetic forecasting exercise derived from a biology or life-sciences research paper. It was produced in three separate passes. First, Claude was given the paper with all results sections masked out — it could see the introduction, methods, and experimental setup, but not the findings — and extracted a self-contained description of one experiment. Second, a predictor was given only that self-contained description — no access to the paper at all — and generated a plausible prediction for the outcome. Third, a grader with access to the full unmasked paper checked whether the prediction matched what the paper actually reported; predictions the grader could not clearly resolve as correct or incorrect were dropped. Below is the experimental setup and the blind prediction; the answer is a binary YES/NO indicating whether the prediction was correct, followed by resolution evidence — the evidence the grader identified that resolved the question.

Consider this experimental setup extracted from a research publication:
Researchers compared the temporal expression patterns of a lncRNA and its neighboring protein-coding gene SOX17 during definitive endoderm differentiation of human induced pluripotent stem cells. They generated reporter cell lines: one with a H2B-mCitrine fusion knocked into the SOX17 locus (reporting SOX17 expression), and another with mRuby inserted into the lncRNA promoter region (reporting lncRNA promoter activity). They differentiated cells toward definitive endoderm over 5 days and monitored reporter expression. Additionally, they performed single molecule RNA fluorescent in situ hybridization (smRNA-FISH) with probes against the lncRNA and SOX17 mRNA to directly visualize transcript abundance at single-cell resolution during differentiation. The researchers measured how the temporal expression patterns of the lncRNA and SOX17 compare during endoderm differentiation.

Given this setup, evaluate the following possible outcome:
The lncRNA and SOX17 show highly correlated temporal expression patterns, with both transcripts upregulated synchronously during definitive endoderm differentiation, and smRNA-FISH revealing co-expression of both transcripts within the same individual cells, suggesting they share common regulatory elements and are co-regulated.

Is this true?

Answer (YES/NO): NO